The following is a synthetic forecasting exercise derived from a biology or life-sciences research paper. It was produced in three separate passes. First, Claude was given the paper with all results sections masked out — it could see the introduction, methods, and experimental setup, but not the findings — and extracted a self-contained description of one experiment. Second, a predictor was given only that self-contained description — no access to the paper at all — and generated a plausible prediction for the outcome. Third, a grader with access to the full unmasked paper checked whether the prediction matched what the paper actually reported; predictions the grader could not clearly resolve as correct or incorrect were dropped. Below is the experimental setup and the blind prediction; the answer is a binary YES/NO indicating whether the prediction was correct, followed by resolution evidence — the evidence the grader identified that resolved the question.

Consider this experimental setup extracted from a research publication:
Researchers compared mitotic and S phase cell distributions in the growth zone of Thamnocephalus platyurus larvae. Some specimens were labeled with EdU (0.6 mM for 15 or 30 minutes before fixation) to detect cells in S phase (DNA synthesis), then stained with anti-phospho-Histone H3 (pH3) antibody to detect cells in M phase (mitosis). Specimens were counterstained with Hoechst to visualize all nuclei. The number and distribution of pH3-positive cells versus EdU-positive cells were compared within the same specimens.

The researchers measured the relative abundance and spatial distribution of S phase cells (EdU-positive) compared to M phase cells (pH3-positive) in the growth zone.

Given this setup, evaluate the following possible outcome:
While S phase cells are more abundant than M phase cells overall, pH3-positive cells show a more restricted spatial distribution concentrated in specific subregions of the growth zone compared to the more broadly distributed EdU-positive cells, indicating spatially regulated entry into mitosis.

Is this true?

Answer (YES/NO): NO